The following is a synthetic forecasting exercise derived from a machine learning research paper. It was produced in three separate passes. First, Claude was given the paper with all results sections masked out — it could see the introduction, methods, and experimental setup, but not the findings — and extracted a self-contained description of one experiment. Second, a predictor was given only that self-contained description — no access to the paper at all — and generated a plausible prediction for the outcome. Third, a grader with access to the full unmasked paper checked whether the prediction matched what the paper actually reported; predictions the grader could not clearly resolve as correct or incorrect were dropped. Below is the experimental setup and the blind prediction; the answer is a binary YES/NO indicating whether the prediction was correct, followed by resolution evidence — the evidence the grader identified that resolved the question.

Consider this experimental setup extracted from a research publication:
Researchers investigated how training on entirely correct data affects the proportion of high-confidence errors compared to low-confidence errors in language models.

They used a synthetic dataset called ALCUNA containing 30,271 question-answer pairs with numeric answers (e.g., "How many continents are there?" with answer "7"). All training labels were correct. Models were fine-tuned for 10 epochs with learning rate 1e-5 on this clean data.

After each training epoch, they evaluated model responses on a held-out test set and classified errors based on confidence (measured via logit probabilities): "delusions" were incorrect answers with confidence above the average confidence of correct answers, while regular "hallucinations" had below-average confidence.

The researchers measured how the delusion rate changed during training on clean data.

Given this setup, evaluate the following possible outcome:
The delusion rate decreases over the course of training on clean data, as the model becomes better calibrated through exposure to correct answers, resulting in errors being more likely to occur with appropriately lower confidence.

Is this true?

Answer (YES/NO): YES